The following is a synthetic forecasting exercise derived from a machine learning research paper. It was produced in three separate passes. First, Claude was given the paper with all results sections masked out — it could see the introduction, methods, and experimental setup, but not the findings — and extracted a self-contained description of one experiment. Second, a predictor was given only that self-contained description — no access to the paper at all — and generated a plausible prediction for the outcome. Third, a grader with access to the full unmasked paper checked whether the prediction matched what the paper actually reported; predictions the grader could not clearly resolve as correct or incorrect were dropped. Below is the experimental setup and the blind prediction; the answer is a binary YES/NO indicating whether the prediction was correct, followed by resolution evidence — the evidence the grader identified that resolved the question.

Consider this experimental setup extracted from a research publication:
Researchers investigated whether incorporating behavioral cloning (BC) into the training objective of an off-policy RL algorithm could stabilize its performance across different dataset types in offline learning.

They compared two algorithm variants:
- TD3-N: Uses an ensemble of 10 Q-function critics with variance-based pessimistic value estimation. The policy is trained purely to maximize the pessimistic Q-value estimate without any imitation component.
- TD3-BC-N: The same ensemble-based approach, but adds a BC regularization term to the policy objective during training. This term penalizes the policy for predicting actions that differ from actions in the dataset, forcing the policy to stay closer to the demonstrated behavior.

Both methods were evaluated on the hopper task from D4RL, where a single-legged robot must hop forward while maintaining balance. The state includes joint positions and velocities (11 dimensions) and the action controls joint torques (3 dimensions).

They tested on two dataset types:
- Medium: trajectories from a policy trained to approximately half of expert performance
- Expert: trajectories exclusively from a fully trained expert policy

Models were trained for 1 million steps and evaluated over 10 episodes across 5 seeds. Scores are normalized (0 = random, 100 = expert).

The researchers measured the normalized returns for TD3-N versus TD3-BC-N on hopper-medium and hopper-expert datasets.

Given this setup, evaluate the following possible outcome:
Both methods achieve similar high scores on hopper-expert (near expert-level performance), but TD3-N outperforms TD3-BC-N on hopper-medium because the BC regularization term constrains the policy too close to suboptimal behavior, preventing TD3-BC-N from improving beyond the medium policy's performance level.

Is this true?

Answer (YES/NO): NO